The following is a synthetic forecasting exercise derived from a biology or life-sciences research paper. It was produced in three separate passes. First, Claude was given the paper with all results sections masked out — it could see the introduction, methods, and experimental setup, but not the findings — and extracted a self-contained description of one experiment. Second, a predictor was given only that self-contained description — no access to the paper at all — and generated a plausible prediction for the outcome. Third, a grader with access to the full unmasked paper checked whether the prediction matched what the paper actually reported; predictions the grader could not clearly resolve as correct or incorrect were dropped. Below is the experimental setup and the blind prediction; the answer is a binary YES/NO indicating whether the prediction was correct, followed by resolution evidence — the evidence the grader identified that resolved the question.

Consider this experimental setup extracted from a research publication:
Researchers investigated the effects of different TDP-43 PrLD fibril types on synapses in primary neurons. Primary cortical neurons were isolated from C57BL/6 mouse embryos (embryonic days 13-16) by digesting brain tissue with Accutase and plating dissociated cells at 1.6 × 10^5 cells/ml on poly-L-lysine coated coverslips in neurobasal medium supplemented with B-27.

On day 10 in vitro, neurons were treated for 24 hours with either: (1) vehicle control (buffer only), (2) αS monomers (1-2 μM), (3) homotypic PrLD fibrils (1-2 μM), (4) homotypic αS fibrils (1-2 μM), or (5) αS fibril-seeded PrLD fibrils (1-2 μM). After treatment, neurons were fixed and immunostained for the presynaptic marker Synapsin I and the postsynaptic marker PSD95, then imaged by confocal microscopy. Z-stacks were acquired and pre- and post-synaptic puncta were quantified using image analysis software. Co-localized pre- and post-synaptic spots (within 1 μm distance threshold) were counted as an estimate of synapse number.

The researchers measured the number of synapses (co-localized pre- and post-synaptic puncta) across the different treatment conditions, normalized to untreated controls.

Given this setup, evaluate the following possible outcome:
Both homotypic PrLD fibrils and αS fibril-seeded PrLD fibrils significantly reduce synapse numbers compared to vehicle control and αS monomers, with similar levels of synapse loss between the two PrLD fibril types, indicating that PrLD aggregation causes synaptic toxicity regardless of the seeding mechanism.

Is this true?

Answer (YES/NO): NO